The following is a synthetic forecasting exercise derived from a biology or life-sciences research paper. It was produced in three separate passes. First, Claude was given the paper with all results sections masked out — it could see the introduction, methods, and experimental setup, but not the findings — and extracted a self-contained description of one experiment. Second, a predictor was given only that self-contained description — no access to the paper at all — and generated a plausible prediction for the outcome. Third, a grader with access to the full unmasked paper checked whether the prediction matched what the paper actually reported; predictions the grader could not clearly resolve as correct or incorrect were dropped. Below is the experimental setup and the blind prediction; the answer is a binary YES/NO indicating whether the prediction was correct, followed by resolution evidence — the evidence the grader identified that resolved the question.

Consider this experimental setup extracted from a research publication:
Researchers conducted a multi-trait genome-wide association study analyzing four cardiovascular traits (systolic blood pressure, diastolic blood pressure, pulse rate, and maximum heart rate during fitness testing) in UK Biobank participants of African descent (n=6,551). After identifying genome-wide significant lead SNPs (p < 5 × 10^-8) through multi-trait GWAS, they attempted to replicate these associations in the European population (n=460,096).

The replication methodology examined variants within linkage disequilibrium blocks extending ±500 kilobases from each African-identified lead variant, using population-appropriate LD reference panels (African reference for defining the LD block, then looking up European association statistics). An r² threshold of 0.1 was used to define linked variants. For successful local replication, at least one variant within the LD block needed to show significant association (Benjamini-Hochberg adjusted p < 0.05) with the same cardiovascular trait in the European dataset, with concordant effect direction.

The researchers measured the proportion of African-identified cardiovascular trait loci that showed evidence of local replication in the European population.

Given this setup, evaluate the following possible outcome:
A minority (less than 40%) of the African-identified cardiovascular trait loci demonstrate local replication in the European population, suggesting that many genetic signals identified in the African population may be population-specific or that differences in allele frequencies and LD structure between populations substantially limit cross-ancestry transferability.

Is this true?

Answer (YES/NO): NO